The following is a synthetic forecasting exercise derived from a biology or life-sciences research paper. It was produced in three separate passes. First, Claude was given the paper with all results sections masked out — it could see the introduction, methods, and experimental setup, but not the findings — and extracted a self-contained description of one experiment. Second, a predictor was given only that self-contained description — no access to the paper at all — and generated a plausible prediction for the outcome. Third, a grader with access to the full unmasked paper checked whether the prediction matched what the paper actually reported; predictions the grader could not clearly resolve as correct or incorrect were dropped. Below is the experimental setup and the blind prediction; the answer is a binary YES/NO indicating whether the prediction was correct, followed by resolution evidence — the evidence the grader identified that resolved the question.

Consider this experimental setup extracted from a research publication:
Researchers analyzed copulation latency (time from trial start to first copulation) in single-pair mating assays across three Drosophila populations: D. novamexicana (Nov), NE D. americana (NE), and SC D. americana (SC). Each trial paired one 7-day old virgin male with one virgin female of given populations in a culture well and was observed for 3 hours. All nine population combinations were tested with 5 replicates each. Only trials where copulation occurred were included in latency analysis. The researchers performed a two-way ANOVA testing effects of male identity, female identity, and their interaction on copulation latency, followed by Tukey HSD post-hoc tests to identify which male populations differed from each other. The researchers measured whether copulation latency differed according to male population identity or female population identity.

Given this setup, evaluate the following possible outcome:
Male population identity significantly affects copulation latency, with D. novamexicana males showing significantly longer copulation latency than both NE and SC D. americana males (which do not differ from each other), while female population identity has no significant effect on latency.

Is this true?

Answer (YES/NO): NO